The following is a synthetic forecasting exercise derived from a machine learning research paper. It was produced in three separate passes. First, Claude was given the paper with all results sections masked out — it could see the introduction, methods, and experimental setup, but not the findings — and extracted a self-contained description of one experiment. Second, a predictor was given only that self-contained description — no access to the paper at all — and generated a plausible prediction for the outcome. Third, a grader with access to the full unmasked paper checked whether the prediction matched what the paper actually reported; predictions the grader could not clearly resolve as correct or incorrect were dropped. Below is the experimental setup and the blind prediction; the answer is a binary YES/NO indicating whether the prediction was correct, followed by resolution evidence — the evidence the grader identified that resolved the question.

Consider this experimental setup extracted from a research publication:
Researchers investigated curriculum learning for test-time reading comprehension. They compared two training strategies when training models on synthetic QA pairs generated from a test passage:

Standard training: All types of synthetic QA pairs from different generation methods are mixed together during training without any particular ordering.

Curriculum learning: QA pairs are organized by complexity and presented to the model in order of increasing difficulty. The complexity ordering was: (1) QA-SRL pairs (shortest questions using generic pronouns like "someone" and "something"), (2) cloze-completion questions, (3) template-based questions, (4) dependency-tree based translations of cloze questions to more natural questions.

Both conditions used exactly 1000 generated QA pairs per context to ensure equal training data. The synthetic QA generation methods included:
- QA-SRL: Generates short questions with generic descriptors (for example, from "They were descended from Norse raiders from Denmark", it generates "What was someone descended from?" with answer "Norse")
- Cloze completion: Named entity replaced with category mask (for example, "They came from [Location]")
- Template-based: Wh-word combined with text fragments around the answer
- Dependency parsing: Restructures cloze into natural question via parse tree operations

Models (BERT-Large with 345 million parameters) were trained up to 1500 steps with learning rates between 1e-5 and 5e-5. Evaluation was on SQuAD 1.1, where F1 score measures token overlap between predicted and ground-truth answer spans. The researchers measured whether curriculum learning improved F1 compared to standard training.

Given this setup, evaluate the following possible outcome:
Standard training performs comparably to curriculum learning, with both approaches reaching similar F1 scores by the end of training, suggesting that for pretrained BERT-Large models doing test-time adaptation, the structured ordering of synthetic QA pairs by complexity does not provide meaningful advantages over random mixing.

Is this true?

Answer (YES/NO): NO